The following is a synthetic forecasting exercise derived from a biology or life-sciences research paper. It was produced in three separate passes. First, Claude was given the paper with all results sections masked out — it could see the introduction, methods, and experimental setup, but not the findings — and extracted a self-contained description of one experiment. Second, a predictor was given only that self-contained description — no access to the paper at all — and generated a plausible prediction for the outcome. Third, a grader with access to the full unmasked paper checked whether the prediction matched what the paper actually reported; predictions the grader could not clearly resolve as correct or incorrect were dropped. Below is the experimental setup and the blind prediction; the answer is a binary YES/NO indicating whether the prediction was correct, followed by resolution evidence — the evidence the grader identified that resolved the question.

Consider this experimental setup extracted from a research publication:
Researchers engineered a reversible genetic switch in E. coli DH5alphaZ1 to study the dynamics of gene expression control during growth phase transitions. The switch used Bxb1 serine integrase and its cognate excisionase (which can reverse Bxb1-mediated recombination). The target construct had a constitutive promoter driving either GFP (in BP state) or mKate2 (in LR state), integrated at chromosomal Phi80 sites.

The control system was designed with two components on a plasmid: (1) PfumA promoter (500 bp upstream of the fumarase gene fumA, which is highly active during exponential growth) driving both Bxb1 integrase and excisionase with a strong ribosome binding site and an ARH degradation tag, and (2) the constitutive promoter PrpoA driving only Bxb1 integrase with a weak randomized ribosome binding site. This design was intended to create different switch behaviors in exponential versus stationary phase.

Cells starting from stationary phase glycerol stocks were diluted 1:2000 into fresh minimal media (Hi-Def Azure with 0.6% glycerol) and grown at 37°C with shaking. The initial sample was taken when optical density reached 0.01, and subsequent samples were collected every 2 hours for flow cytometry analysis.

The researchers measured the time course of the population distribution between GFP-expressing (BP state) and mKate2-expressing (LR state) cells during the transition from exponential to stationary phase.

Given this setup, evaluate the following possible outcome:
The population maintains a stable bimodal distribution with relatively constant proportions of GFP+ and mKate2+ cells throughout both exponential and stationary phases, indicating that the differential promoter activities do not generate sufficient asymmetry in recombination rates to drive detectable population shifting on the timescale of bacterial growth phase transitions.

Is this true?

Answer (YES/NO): NO